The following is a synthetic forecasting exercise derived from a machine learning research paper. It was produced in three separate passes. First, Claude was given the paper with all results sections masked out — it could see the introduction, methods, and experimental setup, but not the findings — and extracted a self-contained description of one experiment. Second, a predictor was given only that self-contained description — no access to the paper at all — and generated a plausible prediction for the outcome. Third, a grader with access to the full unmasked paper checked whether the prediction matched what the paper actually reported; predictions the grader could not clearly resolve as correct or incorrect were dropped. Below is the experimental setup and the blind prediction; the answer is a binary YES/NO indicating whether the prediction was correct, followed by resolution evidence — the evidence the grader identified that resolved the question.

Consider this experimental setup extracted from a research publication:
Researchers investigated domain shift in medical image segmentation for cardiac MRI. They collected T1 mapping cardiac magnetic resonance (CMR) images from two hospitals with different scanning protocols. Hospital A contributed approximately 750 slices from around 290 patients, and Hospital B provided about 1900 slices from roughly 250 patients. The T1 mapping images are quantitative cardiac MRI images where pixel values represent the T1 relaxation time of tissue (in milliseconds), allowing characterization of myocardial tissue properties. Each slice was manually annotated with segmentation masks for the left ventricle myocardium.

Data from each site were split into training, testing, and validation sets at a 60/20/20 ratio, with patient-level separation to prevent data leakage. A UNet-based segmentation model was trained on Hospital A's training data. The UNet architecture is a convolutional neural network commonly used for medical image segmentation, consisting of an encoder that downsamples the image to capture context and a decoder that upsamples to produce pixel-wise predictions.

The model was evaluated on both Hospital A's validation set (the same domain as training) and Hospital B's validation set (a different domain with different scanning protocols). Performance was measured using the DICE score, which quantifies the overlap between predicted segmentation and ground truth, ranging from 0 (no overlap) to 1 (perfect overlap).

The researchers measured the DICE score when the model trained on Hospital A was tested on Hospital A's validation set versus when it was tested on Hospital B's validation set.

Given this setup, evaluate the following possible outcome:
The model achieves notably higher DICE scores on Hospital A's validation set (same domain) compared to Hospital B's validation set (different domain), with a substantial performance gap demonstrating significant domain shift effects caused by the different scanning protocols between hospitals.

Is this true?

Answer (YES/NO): YES